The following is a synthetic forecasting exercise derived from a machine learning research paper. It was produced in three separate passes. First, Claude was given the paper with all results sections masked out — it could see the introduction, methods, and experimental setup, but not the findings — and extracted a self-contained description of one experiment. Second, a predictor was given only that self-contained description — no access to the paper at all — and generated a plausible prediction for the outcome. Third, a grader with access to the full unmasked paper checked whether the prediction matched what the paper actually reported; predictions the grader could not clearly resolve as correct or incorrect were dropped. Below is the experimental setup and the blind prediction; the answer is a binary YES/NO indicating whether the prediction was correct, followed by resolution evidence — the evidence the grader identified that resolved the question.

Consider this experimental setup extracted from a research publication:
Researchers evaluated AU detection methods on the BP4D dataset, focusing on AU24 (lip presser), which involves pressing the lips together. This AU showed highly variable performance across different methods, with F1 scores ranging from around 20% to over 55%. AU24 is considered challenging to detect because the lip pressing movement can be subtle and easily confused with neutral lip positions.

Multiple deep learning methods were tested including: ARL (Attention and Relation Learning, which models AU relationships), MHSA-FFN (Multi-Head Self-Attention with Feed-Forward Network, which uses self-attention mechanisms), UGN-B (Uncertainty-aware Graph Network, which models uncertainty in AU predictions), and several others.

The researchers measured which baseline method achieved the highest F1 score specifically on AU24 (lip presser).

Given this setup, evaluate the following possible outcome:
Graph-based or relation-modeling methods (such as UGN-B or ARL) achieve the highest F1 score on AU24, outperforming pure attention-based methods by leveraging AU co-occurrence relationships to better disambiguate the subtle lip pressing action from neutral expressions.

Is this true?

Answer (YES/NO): NO